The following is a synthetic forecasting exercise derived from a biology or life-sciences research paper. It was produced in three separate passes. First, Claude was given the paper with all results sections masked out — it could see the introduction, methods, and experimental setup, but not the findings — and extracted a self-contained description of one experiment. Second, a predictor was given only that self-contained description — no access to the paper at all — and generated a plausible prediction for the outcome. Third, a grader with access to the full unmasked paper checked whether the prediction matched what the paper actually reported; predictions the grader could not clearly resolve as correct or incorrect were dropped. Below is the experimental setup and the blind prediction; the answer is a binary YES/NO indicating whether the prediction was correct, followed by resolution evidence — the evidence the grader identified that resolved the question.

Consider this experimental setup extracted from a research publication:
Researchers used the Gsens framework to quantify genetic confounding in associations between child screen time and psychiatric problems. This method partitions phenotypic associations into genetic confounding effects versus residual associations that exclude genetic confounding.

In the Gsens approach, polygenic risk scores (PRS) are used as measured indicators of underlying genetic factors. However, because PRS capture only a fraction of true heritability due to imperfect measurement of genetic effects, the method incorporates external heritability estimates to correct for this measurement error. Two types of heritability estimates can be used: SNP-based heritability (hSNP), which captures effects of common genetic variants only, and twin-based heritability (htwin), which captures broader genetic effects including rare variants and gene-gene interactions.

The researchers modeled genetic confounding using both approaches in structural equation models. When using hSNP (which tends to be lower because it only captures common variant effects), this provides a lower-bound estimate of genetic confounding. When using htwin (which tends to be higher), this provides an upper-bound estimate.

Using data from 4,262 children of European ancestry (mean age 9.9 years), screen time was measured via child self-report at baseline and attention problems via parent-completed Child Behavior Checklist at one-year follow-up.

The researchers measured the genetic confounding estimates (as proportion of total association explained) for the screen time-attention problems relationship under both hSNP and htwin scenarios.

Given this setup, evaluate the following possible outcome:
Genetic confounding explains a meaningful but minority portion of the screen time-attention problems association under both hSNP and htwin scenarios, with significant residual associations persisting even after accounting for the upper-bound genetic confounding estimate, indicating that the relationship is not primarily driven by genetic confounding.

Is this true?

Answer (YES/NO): NO